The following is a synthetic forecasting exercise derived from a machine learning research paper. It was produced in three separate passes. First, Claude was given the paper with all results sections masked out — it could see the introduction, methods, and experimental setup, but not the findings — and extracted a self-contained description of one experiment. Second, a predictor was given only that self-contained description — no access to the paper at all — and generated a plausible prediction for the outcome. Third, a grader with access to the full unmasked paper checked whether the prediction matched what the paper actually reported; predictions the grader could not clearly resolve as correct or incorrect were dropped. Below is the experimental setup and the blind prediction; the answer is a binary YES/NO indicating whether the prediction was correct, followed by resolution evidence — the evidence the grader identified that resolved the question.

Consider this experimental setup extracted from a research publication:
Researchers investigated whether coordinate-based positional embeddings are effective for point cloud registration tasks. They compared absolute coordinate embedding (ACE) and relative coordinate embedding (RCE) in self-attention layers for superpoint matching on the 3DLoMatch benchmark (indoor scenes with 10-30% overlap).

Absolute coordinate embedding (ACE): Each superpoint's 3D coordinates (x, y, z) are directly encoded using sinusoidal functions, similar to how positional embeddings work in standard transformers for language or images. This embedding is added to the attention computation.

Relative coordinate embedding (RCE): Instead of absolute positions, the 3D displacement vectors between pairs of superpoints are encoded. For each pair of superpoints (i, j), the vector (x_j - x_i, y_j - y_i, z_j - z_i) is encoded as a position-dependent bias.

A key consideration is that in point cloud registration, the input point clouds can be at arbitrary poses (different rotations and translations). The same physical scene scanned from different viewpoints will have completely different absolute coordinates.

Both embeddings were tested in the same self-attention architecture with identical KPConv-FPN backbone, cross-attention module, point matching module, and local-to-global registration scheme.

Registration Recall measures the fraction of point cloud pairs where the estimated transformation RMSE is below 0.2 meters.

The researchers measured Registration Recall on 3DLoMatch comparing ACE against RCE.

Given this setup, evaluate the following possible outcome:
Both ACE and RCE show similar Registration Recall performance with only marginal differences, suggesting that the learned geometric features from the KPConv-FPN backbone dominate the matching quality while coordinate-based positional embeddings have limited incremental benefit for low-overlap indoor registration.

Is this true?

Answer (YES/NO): YES